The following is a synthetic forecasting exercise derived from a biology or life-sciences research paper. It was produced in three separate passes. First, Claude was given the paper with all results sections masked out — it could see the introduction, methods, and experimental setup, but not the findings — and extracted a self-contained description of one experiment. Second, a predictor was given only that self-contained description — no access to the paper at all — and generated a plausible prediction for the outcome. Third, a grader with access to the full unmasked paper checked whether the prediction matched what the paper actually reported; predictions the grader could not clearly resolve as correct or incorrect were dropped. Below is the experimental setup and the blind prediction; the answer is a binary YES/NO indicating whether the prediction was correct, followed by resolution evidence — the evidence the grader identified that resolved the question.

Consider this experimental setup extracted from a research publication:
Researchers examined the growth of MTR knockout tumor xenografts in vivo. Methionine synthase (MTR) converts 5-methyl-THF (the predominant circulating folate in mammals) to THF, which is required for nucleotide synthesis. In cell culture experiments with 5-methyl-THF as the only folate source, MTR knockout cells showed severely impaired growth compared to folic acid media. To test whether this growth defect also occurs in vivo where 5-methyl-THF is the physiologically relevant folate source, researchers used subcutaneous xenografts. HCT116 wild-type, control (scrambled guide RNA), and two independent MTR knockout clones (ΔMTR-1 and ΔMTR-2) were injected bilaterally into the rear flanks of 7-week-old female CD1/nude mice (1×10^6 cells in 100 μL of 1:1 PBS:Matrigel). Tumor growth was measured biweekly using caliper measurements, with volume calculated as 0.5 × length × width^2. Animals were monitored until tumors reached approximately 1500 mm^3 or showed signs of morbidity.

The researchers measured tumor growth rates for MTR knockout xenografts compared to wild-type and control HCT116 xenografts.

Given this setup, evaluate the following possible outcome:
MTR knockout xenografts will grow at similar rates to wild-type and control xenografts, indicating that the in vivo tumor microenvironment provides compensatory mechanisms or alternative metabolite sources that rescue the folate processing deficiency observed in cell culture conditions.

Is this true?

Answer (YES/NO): NO